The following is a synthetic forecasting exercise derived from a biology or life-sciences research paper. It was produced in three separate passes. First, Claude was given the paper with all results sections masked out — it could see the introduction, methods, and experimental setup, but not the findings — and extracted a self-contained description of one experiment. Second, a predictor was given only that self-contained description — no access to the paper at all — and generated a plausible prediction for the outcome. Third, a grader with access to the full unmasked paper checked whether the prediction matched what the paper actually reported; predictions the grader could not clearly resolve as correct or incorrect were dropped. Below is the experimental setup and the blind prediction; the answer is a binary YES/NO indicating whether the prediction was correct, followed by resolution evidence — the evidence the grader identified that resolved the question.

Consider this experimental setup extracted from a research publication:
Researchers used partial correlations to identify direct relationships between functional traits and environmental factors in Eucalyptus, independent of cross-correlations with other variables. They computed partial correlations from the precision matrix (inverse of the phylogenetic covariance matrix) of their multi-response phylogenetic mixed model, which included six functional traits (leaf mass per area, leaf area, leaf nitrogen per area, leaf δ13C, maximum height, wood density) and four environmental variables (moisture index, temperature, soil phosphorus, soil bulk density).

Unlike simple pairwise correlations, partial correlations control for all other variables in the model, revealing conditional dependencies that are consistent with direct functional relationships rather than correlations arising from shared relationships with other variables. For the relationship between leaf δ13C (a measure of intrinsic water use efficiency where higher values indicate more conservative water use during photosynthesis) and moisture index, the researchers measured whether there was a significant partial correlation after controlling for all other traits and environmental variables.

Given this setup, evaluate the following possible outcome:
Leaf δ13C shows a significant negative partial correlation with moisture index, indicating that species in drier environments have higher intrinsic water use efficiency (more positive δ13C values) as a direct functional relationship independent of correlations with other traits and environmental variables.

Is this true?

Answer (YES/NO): YES